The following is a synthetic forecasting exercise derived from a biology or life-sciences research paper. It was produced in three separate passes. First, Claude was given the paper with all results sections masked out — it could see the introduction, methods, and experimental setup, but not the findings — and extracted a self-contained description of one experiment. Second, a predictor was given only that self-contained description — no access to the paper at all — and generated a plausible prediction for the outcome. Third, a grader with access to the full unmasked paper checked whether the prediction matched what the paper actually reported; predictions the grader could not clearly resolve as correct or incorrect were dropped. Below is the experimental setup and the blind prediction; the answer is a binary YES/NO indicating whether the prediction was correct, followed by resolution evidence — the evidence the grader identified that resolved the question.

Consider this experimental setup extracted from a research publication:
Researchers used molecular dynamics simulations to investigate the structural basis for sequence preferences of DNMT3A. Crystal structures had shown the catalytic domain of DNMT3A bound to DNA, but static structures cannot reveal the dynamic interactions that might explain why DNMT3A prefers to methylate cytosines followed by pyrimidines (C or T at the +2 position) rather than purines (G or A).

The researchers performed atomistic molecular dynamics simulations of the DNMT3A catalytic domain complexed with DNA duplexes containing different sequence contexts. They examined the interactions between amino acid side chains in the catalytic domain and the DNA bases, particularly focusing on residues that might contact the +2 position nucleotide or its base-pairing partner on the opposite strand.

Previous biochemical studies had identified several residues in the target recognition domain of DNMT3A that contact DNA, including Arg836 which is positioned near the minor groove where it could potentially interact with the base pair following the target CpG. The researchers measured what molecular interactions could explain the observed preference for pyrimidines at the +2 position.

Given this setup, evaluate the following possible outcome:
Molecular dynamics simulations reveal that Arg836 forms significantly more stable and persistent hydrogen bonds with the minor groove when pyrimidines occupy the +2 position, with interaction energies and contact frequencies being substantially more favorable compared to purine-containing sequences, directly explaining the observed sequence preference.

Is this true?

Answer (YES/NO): NO